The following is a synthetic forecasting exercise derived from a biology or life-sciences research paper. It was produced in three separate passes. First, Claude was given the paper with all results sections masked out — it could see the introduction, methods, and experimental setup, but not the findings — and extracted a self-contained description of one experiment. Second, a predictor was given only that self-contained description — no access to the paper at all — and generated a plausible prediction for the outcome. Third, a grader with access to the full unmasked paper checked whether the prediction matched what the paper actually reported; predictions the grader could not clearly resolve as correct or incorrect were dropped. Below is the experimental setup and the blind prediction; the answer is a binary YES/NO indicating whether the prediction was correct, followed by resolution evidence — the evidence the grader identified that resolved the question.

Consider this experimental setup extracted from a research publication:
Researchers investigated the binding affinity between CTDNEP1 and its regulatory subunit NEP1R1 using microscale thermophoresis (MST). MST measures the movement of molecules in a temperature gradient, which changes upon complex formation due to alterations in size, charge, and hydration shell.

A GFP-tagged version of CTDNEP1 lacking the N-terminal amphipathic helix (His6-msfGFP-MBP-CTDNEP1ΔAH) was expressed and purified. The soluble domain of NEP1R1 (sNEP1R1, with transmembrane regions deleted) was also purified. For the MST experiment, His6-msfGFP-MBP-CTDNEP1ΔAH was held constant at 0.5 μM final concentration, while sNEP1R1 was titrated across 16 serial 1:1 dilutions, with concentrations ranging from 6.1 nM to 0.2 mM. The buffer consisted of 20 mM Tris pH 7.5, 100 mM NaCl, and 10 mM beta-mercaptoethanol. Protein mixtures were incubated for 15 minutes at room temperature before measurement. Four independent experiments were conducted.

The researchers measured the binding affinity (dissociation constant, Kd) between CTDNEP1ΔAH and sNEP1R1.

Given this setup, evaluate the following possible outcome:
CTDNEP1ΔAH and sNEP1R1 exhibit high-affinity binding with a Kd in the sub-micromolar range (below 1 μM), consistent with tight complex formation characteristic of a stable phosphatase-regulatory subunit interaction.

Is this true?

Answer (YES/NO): NO